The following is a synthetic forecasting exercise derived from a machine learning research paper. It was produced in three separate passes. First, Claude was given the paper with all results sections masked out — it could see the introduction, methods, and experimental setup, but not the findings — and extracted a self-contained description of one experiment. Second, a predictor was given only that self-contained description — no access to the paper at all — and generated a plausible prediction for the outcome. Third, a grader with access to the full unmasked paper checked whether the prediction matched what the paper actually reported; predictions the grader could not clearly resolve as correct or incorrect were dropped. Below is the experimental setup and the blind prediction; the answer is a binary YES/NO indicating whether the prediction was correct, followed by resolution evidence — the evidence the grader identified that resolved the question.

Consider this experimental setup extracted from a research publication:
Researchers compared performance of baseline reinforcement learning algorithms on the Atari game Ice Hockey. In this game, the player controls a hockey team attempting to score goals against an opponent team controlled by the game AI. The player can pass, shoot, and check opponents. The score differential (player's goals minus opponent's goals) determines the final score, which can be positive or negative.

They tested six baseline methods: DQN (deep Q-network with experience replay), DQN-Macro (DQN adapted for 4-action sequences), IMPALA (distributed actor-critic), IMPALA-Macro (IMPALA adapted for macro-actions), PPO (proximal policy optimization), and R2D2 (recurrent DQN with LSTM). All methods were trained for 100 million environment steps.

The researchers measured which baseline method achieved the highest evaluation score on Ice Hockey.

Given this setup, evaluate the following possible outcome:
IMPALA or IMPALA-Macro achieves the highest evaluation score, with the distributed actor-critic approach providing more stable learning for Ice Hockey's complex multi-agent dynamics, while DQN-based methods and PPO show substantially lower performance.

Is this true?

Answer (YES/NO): YES